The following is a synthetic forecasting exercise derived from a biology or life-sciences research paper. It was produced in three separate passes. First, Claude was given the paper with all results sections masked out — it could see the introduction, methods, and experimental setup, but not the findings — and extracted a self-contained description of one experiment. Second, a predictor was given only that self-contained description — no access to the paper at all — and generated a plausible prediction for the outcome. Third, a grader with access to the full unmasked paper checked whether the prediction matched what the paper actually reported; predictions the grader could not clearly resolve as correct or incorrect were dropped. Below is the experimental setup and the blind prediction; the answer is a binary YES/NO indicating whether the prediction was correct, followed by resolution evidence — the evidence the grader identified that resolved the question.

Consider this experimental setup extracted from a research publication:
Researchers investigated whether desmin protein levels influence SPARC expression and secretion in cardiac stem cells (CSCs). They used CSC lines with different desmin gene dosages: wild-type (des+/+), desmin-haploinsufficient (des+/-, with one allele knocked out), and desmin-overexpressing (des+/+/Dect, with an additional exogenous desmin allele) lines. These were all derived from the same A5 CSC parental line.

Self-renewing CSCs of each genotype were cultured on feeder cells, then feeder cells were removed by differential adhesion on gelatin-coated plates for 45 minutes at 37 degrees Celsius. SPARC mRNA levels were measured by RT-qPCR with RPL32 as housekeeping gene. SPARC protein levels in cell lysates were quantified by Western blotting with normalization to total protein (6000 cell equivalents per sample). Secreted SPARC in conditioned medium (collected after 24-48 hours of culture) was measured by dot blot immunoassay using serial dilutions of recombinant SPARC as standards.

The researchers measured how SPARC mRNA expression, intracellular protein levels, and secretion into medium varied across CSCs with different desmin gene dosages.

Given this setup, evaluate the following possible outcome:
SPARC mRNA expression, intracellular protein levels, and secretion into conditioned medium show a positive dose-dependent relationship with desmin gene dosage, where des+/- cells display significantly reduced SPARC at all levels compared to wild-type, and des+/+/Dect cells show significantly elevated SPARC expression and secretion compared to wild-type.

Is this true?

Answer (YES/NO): YES